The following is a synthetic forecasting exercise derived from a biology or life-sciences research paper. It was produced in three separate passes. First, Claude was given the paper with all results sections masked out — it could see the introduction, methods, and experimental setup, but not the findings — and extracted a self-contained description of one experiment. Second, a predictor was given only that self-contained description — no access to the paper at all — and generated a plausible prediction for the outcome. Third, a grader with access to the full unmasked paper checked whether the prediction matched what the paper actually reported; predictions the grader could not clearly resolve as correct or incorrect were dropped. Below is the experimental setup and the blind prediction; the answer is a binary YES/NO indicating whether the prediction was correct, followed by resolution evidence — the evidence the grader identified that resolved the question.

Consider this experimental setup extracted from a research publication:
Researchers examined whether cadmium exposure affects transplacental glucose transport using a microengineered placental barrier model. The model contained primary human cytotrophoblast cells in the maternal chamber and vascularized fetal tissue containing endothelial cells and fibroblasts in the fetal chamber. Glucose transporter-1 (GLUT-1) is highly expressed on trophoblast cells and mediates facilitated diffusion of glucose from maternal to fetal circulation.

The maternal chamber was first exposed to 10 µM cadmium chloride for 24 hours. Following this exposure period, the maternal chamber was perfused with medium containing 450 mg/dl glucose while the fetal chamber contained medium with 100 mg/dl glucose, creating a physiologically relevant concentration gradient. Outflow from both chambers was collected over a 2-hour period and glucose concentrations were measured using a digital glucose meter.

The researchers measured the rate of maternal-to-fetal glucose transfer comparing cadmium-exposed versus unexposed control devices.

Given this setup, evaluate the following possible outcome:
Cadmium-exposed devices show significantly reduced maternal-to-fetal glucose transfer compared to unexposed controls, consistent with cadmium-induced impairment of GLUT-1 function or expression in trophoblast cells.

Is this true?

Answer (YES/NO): YES